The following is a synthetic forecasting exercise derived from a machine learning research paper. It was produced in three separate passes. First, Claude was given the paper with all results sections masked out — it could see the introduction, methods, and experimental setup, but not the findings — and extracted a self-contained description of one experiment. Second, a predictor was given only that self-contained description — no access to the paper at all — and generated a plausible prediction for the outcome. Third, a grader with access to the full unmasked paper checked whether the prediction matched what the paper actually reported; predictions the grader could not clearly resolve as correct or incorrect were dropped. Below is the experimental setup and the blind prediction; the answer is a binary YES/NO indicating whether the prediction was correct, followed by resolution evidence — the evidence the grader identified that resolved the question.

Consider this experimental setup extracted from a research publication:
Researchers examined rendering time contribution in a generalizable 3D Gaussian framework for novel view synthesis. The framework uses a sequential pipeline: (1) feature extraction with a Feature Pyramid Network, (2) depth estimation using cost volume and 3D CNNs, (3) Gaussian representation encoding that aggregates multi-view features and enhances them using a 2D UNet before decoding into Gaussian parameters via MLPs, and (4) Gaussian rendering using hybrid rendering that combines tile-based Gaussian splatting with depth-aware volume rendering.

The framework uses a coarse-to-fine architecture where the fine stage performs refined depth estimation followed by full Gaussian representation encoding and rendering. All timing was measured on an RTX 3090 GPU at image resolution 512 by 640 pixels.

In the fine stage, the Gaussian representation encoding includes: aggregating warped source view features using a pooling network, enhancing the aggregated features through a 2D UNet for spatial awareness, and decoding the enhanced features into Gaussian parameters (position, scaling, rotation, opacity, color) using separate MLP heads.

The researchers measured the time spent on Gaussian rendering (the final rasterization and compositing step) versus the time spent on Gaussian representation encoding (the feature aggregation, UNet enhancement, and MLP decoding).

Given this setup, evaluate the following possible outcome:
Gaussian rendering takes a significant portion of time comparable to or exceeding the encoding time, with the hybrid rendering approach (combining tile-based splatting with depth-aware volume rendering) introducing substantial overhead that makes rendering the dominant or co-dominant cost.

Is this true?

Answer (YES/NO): NO